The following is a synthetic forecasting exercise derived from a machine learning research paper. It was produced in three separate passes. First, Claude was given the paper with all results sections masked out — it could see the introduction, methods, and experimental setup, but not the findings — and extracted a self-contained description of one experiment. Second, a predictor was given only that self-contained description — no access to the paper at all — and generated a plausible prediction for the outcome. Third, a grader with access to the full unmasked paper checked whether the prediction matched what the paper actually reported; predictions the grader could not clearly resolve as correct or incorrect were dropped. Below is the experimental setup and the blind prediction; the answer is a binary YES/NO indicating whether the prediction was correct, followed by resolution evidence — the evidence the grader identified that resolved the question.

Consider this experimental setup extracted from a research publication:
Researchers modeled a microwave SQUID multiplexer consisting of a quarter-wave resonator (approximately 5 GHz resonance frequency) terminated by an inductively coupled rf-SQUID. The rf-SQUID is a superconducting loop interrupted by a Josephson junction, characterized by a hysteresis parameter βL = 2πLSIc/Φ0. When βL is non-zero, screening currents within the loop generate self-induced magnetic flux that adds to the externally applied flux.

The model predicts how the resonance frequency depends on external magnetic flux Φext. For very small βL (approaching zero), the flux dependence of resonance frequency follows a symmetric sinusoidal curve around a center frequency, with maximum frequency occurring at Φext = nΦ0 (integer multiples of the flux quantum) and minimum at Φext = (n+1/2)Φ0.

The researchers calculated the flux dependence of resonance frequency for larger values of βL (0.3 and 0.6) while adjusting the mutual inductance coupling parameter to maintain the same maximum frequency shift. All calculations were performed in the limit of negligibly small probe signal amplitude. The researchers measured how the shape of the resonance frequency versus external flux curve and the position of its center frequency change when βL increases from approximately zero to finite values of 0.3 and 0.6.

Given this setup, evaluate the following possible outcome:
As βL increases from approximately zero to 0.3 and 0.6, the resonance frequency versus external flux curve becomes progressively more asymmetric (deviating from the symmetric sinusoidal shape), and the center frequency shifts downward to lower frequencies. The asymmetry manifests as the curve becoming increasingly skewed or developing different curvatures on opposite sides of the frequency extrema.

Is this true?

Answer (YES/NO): YES